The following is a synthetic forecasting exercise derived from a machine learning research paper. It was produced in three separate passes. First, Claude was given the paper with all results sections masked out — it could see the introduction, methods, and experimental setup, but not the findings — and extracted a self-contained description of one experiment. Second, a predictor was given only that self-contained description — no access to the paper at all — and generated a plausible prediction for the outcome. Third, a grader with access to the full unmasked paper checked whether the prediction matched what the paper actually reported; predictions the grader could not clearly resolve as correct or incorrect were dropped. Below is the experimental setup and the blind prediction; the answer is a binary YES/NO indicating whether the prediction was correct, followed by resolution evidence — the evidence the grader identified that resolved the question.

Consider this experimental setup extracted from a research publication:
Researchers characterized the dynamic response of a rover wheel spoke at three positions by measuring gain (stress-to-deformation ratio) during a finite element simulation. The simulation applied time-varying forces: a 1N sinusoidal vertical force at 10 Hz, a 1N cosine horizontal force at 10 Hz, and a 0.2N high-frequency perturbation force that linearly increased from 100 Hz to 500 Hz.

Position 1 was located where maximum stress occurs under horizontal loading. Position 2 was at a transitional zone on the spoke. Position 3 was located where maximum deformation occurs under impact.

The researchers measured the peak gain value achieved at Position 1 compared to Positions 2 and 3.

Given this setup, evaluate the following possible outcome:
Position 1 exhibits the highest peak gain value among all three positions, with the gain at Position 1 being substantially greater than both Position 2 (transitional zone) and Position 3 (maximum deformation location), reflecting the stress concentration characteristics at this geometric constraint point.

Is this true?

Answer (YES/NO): YES